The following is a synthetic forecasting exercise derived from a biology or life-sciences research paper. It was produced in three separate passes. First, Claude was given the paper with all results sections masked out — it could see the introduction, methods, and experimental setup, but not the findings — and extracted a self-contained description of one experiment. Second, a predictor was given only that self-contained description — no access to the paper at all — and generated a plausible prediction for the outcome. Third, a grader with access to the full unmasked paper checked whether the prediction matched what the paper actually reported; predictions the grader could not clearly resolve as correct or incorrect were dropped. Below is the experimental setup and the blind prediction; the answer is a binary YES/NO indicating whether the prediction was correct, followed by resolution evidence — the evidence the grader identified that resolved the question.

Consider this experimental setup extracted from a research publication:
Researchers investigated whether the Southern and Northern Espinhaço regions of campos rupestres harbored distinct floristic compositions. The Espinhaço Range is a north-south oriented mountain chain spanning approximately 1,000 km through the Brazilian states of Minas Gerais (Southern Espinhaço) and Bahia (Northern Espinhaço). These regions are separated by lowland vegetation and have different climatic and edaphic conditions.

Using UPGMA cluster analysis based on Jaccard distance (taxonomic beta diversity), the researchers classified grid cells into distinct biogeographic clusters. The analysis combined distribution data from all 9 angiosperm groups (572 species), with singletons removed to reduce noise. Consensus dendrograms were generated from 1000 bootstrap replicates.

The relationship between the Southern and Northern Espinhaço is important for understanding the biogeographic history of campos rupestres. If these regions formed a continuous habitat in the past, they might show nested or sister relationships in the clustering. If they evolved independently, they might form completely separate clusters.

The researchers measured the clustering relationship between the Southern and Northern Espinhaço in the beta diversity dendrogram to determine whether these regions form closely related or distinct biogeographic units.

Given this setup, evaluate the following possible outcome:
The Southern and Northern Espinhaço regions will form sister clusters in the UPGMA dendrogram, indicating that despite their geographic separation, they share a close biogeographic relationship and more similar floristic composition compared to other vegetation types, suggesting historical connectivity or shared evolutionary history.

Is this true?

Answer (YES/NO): NO